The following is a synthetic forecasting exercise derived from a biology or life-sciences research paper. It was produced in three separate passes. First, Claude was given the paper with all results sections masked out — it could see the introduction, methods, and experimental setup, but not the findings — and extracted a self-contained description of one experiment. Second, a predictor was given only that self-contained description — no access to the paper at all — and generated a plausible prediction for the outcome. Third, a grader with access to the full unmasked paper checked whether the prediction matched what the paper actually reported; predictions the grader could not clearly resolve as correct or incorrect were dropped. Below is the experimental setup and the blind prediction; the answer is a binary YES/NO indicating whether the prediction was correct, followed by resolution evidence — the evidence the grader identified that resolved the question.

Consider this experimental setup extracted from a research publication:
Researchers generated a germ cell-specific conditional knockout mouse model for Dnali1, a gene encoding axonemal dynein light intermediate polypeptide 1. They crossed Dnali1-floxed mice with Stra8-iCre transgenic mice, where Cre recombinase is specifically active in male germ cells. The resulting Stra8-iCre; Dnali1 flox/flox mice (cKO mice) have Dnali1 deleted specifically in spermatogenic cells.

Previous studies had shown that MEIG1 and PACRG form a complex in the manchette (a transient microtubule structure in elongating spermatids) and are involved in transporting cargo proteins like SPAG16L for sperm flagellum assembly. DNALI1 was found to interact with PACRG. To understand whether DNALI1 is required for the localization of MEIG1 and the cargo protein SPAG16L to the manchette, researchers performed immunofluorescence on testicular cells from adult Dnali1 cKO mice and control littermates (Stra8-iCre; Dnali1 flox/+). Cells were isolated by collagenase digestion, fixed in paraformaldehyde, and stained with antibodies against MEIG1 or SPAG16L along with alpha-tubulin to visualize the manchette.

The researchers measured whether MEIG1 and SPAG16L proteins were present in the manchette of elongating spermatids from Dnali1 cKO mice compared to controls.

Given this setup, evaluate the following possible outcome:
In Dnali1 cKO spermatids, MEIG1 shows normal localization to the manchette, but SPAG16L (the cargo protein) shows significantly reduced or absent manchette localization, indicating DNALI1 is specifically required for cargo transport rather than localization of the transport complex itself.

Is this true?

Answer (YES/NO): NO